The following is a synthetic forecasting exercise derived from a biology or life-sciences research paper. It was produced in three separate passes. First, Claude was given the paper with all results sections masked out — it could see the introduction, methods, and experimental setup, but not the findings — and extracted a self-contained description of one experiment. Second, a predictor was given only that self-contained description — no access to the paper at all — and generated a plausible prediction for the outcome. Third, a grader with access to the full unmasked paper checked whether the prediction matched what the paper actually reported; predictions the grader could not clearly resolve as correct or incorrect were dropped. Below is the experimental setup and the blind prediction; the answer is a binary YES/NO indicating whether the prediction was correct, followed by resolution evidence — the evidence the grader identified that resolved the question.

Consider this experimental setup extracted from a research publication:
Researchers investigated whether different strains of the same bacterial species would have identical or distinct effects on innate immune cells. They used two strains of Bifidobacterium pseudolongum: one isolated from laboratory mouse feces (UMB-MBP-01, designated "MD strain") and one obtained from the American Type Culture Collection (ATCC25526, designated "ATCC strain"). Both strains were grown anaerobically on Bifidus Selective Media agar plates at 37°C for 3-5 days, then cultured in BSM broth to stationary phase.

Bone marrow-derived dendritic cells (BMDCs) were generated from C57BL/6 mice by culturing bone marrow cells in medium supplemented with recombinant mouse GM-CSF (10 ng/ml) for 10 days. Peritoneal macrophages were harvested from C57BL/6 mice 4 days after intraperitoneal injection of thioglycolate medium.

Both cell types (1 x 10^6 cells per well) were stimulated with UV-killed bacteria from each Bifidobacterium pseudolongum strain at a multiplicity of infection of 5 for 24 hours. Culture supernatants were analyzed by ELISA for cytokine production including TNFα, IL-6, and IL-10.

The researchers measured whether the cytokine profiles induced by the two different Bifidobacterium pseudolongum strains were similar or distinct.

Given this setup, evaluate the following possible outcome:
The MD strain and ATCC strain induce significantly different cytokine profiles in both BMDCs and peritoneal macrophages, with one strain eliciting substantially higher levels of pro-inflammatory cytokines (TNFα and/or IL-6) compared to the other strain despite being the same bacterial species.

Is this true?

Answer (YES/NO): YES